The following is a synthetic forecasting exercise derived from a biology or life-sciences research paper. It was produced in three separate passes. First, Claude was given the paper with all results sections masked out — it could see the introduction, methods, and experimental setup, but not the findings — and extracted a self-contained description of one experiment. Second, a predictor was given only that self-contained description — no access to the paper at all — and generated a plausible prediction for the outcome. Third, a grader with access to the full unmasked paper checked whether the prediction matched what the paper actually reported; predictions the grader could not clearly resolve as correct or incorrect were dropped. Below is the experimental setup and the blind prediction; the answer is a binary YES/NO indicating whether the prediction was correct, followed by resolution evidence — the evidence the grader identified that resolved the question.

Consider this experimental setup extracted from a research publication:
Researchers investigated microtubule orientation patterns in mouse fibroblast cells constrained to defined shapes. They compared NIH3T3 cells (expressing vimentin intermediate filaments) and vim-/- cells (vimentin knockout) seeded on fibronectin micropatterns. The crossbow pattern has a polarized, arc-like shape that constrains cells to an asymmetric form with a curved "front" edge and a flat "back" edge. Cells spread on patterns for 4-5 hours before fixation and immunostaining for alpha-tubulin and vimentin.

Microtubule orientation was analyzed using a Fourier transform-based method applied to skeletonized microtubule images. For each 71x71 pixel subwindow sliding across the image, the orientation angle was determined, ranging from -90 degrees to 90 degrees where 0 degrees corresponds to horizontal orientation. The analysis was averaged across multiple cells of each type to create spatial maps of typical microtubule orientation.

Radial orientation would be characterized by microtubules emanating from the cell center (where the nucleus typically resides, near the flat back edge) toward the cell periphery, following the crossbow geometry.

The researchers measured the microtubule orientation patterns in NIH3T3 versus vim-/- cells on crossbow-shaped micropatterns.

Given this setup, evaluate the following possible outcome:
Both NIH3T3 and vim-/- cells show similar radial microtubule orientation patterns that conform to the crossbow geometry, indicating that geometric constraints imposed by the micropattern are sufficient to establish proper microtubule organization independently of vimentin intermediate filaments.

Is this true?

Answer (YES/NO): YES